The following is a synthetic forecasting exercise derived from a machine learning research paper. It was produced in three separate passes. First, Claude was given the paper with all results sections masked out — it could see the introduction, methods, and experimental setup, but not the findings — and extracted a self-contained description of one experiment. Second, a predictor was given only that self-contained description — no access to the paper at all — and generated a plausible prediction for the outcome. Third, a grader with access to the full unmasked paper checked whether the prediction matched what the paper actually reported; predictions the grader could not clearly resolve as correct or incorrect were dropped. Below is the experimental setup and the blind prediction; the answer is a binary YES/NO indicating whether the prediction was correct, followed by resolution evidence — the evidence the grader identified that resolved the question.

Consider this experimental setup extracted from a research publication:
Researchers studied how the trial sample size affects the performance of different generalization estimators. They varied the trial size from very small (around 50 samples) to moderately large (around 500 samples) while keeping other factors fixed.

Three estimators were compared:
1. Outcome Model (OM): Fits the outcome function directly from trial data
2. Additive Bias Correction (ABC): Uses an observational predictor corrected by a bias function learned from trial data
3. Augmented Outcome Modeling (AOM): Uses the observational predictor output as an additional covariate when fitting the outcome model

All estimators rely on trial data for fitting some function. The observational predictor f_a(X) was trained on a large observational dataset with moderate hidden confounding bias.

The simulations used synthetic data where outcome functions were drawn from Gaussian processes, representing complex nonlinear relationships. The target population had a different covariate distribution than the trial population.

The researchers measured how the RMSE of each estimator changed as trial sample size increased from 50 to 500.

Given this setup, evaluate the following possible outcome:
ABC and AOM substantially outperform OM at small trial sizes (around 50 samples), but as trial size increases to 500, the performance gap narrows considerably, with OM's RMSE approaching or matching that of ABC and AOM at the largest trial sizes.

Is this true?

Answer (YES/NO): YES